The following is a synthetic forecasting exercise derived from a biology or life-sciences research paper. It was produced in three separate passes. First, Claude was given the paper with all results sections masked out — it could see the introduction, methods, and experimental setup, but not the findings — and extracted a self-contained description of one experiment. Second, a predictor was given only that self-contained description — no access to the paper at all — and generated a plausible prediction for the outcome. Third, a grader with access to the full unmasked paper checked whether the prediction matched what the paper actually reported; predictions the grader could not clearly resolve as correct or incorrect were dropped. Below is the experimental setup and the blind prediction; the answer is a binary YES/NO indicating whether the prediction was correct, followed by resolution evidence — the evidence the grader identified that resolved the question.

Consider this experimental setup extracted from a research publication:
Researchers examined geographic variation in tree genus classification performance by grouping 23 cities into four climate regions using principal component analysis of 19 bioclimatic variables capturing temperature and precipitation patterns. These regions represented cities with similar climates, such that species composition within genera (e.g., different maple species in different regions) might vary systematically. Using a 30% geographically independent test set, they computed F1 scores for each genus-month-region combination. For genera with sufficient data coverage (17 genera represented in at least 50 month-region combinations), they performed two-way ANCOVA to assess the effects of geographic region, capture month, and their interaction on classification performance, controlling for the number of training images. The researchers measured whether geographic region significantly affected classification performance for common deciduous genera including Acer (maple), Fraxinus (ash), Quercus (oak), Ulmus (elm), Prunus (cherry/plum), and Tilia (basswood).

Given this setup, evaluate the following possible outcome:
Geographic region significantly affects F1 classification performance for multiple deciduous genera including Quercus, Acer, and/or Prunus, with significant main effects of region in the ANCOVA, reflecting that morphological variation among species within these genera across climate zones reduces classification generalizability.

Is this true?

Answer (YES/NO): YES